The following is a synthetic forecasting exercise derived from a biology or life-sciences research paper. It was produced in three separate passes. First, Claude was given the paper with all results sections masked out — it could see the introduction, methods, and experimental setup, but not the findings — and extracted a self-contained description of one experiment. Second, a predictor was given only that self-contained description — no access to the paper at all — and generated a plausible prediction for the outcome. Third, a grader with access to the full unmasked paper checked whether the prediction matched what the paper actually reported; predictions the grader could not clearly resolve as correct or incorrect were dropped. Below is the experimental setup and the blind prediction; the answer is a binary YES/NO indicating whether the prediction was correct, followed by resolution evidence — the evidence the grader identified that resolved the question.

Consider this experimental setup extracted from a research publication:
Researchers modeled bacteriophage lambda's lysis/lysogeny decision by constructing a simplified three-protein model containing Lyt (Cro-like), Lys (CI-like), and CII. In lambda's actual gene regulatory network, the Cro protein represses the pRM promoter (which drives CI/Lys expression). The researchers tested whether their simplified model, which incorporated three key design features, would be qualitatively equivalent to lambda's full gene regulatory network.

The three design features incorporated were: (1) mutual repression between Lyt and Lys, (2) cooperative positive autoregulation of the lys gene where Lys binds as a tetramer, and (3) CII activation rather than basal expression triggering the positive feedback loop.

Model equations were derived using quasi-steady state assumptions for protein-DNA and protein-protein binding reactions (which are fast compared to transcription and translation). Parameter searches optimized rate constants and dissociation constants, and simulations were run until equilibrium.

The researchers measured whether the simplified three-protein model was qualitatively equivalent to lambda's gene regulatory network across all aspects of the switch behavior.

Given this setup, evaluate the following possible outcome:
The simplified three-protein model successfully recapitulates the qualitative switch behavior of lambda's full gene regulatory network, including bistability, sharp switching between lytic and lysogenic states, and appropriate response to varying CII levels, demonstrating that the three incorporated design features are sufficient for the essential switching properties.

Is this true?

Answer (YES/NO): NO